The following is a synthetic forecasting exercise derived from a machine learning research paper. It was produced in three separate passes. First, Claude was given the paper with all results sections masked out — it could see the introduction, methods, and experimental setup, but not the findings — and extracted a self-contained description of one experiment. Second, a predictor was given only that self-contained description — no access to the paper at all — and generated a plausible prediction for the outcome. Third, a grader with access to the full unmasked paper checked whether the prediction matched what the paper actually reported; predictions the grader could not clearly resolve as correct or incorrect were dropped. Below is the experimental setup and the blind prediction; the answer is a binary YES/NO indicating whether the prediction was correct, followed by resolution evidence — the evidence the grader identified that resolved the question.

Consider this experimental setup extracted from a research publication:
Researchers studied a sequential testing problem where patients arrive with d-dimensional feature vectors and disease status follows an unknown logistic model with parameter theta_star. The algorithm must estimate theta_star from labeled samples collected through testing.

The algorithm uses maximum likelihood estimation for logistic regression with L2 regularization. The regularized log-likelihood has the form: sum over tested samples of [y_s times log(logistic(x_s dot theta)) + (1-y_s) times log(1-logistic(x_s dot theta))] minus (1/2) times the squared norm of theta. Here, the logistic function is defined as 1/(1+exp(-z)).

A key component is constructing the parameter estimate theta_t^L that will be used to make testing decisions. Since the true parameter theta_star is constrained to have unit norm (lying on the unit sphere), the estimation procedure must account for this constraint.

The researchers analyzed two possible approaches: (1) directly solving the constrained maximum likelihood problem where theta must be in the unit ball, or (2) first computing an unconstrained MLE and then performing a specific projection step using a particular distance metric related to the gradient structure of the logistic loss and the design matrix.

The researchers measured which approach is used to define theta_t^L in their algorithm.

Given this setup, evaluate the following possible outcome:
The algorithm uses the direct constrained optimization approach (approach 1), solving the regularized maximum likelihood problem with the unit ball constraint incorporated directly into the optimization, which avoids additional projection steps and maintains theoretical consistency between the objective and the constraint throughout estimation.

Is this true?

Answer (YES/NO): NO